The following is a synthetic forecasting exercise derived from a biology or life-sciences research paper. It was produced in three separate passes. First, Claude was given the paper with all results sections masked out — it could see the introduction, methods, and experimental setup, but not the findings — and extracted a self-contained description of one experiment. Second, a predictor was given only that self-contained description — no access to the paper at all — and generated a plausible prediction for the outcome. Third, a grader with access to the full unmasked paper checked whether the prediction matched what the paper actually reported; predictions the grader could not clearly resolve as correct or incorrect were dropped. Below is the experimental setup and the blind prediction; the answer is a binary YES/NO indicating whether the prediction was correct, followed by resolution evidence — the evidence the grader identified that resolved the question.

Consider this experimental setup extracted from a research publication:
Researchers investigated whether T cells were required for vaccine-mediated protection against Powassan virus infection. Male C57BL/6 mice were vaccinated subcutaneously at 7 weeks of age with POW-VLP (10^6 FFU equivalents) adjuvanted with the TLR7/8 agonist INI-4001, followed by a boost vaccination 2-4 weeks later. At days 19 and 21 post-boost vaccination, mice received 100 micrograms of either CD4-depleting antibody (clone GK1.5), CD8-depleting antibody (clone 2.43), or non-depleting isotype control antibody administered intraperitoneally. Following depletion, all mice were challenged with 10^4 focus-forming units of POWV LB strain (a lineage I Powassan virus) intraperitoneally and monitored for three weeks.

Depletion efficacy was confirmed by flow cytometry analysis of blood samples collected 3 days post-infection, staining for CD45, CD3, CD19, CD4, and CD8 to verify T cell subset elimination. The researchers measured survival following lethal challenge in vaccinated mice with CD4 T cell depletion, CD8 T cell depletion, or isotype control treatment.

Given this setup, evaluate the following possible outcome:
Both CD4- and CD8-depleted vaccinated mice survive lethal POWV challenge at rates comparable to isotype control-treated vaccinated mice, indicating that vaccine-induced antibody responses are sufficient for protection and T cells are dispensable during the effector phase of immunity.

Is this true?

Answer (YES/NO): YES